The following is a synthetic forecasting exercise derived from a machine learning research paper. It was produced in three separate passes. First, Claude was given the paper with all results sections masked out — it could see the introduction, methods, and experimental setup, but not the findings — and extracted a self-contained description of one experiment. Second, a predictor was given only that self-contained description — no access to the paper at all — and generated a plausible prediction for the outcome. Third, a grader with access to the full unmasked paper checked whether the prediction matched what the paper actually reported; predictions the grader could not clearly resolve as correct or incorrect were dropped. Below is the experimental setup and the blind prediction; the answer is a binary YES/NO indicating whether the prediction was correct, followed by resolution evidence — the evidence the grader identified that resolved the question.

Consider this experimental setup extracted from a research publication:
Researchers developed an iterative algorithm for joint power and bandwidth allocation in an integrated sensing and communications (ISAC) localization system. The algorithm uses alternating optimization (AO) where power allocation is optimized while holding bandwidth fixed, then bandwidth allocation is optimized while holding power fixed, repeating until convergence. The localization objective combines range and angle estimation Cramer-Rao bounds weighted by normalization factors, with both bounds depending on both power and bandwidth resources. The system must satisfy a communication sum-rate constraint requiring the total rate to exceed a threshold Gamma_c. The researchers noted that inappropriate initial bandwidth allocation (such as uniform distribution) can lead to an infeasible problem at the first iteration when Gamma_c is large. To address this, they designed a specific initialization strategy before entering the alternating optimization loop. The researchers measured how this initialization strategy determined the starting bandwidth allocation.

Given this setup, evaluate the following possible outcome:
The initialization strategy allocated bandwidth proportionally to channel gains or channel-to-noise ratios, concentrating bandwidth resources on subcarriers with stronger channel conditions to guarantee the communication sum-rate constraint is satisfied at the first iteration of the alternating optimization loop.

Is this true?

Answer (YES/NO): NO